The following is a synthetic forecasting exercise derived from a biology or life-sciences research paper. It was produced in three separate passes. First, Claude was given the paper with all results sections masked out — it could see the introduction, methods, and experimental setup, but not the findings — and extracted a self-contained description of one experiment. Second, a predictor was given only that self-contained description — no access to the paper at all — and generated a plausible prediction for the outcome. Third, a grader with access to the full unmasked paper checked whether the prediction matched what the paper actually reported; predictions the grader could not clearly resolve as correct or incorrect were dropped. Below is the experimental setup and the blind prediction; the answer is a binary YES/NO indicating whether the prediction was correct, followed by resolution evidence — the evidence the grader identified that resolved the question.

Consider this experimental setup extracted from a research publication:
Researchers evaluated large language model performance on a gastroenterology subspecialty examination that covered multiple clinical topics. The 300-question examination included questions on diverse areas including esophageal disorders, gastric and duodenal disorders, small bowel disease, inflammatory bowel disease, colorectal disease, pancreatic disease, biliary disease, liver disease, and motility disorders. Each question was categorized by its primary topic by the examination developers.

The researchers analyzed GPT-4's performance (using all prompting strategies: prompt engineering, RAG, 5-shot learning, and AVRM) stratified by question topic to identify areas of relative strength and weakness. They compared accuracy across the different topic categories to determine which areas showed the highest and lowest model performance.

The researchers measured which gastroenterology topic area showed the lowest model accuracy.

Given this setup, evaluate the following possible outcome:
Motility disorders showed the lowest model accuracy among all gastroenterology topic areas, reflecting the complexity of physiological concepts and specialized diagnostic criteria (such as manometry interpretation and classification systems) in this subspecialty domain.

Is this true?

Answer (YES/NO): NO